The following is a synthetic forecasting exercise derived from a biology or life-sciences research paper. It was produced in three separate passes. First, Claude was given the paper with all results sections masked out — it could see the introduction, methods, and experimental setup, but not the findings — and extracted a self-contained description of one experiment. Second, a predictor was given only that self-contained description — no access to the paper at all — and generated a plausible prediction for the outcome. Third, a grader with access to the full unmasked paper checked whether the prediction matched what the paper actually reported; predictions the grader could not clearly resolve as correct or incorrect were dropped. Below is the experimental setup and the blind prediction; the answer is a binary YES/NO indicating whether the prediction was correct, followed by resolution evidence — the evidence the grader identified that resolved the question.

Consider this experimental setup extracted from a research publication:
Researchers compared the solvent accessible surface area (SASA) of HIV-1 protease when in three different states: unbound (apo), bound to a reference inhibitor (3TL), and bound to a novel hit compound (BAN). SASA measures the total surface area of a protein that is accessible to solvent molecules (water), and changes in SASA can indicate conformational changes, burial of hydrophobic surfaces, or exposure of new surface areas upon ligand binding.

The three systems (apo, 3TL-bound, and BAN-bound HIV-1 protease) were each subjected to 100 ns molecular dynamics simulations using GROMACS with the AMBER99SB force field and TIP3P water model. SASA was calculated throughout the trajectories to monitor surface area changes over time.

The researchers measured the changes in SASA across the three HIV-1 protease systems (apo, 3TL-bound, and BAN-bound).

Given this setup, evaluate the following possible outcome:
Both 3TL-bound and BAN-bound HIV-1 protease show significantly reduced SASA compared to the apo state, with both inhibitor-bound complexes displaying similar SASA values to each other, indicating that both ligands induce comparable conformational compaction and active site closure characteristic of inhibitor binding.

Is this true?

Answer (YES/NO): NO